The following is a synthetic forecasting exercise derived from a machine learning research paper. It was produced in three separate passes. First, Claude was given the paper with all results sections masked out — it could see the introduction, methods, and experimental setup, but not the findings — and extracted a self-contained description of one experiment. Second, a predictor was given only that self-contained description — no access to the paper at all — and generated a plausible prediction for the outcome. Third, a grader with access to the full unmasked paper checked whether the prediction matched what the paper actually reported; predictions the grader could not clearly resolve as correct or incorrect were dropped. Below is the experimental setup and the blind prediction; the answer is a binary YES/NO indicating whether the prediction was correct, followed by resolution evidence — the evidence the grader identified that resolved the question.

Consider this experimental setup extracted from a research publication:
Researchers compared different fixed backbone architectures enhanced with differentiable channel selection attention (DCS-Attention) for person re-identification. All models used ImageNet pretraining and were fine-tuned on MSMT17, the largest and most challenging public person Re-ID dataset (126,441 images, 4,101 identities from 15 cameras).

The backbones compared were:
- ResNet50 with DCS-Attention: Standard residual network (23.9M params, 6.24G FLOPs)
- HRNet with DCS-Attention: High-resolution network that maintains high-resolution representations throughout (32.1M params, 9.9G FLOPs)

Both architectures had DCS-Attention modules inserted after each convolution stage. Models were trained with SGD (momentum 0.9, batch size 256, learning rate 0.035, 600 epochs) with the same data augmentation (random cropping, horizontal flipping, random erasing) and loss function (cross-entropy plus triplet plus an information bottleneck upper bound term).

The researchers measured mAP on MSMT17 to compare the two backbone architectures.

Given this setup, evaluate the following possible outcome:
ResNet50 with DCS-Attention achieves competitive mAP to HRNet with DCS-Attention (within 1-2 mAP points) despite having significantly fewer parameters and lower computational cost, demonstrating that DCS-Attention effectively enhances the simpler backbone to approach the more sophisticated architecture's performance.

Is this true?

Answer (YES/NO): NO